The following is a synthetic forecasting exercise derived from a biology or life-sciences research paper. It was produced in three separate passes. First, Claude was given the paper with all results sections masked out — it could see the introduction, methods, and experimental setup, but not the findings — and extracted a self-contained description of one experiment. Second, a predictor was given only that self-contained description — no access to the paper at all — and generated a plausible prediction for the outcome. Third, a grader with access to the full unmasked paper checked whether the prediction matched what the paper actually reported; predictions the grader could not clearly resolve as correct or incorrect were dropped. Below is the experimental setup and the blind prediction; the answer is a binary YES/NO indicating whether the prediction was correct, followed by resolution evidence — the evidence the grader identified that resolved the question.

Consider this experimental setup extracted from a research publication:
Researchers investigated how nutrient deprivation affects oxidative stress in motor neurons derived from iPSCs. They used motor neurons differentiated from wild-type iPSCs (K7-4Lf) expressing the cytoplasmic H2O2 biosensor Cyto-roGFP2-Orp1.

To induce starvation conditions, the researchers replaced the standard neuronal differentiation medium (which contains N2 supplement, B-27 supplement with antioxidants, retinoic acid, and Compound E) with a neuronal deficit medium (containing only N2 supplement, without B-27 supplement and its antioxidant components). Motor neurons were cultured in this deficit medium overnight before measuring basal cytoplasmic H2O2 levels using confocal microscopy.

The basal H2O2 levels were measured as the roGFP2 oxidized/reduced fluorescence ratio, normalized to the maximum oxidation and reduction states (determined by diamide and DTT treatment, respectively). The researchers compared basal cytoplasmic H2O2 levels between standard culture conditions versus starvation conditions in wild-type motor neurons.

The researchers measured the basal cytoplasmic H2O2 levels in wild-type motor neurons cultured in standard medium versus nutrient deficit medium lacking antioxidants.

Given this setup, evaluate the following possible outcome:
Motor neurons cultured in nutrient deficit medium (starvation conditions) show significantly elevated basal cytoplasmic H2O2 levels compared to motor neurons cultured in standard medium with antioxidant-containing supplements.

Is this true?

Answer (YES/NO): NO